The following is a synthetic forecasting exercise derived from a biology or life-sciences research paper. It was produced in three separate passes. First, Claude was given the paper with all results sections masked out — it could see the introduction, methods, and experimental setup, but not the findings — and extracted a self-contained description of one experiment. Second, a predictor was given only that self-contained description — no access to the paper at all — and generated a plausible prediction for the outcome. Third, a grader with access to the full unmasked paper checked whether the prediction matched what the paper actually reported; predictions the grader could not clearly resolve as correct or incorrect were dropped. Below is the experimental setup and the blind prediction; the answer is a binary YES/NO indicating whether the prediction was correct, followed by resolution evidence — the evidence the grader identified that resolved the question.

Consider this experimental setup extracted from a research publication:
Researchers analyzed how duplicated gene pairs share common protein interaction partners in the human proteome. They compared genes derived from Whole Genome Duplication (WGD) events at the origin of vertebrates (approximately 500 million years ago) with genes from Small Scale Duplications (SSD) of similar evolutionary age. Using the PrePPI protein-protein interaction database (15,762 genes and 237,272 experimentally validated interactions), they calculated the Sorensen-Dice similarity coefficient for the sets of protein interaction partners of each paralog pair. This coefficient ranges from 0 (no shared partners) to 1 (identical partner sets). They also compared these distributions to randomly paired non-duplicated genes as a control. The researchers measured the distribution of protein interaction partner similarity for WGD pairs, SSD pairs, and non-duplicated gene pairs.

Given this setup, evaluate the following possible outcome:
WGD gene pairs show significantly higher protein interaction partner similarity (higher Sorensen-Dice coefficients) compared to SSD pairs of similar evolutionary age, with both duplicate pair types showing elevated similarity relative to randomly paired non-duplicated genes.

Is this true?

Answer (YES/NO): YES